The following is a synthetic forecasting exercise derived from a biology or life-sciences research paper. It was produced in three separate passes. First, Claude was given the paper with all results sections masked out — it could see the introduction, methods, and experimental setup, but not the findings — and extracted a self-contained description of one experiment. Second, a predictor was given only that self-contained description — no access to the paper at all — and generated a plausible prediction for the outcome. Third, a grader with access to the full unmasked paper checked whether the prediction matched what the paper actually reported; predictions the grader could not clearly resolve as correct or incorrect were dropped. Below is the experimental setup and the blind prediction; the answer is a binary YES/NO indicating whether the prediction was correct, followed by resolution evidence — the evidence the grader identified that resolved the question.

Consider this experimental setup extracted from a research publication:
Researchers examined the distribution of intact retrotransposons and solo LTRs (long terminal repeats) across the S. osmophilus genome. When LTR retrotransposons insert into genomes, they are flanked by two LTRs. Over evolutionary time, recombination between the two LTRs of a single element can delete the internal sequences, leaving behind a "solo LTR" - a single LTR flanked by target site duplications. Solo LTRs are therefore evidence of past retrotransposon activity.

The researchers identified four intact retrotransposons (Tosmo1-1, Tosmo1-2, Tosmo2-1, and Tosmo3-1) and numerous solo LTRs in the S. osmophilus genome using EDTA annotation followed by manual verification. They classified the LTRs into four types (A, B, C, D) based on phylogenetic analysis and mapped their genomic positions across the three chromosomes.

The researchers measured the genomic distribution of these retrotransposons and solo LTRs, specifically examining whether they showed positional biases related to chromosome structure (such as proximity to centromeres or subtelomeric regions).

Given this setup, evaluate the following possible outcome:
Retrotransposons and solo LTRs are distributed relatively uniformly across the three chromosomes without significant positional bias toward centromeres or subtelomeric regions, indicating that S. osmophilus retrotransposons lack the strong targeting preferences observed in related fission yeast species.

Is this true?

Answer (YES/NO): YES